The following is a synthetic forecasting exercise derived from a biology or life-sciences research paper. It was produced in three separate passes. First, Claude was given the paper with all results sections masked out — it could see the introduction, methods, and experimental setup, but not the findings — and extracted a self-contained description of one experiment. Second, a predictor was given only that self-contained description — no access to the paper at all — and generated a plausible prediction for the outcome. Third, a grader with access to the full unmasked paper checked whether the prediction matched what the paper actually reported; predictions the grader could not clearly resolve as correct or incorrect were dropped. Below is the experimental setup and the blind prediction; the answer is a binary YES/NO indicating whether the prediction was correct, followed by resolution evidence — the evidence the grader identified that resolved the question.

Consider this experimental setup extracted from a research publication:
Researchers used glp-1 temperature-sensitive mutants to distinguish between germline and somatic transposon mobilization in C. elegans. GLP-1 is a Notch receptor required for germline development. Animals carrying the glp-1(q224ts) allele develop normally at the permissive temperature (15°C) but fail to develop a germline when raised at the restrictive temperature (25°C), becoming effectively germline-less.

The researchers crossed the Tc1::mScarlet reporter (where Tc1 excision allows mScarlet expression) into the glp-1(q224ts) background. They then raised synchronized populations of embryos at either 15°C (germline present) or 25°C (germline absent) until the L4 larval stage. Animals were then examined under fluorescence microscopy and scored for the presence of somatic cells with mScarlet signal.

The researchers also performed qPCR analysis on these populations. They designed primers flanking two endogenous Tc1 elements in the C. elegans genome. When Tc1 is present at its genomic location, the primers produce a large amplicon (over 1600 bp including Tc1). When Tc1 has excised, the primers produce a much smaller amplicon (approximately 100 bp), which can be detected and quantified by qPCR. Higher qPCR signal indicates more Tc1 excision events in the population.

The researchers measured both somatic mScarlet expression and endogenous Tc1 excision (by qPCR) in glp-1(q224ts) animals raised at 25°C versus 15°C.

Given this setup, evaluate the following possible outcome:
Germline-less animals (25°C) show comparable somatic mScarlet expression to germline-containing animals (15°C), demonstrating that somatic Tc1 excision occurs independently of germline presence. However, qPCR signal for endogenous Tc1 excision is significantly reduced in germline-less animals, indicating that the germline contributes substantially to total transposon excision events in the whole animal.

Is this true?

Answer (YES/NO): NO